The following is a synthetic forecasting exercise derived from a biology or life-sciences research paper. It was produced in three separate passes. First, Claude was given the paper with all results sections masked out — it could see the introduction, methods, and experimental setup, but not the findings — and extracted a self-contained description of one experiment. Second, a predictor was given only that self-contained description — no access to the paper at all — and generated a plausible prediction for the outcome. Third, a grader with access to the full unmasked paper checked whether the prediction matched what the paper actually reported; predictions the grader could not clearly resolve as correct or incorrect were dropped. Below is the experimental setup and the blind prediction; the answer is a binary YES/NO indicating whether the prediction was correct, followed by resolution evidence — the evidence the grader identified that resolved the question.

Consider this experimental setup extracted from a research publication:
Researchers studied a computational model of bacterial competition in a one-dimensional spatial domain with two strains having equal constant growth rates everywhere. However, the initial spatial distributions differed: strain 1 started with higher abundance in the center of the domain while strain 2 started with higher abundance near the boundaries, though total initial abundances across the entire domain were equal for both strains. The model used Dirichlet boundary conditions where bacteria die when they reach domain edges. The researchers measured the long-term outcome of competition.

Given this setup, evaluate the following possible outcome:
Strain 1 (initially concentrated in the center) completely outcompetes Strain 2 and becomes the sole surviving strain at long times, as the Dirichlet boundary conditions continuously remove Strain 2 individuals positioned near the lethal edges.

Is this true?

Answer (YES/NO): NO